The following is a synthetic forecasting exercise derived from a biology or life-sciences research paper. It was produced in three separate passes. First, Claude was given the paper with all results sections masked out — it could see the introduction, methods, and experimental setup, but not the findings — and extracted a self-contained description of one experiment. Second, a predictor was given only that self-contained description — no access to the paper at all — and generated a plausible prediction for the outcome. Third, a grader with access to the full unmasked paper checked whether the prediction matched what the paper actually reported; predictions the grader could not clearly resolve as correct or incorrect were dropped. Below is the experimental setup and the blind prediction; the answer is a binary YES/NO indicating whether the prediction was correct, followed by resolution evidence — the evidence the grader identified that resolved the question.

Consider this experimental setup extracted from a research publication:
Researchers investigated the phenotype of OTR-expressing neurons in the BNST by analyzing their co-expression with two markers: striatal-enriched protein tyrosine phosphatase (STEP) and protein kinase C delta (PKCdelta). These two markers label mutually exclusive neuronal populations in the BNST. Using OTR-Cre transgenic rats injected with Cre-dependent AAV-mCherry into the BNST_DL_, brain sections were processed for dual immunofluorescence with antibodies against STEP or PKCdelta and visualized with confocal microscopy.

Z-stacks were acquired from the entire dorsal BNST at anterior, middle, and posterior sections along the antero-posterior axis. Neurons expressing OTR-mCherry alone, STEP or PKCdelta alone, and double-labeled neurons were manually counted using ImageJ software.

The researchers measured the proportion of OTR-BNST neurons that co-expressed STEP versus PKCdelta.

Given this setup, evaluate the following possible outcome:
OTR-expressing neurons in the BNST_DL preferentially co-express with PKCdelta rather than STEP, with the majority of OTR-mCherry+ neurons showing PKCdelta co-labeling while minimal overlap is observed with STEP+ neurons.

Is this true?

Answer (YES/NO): NO